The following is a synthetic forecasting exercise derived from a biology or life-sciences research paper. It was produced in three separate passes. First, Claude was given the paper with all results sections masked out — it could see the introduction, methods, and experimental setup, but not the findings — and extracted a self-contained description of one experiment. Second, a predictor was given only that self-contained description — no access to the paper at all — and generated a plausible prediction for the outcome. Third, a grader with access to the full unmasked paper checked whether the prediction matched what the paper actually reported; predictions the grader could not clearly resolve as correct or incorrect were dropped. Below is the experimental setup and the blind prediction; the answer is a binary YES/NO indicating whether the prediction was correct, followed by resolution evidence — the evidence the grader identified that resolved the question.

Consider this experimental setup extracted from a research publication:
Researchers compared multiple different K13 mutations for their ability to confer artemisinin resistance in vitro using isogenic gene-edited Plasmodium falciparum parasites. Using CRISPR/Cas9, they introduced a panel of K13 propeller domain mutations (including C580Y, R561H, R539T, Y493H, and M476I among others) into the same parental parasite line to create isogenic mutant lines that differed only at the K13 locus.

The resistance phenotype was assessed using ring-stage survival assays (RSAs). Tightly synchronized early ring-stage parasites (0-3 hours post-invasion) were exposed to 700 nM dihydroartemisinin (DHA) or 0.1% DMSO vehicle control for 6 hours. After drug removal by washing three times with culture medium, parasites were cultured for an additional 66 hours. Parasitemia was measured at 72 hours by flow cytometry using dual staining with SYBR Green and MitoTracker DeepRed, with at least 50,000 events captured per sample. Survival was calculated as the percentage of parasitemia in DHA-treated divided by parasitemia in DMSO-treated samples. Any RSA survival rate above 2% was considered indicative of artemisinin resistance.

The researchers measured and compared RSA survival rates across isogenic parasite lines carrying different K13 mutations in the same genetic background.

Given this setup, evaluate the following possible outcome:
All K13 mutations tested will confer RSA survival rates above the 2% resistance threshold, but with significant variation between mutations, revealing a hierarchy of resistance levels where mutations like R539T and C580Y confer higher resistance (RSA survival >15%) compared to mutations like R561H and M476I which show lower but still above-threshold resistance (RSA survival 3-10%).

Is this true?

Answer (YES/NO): NO